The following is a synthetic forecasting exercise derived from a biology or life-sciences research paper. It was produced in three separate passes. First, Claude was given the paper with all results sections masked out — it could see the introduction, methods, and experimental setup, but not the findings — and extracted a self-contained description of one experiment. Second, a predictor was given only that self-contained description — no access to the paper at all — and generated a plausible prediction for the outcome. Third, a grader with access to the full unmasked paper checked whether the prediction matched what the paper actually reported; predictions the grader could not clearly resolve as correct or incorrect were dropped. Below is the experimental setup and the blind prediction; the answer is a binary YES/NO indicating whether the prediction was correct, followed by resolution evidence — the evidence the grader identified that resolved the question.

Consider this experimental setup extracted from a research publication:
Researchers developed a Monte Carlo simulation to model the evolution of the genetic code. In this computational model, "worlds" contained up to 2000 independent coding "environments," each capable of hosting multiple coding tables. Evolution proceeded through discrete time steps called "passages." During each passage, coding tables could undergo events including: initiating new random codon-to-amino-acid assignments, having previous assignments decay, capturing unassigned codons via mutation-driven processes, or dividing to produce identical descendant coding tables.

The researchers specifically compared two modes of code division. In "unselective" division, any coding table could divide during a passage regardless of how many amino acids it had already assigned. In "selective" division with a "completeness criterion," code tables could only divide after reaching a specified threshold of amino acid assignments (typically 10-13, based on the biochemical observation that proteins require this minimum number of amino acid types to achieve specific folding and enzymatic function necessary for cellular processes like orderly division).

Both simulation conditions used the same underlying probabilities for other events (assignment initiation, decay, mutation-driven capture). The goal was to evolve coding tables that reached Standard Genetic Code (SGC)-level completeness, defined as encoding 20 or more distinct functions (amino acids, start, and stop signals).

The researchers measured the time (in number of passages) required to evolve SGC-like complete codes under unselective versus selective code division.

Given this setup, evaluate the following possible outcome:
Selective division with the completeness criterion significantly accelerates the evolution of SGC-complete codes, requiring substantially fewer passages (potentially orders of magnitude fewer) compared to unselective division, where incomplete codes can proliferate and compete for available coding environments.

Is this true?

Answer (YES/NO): NO